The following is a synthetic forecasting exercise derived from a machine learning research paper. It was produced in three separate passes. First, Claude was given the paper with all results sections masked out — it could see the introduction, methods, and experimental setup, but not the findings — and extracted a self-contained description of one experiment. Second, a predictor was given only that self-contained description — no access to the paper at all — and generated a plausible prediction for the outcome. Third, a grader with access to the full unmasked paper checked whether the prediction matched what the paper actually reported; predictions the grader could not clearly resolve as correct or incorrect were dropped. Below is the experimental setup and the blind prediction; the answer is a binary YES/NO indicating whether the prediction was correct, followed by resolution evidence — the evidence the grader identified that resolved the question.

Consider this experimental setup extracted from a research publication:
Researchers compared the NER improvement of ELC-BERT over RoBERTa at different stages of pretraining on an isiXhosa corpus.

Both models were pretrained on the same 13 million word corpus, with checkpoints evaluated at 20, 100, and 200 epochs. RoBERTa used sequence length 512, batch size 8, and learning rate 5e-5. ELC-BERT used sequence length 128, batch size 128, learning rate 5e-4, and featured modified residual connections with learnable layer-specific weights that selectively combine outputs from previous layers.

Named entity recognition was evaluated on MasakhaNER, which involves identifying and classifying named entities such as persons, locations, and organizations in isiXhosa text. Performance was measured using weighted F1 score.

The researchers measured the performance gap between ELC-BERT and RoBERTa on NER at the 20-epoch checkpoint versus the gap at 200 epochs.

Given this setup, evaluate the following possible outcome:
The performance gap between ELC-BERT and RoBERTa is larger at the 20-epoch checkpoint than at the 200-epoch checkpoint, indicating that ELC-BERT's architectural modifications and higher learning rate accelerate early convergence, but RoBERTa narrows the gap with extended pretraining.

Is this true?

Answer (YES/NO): YES